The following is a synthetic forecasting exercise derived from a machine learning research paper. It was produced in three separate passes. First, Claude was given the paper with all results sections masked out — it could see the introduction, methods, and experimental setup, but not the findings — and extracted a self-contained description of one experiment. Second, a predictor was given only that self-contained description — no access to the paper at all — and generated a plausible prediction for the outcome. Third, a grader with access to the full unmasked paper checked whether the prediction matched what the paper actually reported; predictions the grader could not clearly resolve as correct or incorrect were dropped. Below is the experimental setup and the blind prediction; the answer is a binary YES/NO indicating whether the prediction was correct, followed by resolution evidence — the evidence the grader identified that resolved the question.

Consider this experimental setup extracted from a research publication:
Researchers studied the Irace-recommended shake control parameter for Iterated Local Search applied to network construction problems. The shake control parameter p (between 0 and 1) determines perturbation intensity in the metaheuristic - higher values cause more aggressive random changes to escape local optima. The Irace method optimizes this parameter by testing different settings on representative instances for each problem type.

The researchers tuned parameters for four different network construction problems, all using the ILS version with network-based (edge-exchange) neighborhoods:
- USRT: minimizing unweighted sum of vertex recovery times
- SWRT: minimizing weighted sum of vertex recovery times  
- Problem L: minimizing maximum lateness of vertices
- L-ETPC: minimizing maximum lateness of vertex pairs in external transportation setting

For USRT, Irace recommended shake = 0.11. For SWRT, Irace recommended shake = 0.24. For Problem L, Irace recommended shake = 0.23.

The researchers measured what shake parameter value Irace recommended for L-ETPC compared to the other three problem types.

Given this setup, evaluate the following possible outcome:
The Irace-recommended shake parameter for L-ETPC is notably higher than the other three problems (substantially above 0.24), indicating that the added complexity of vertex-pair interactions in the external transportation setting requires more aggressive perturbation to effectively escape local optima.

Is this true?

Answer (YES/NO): NO